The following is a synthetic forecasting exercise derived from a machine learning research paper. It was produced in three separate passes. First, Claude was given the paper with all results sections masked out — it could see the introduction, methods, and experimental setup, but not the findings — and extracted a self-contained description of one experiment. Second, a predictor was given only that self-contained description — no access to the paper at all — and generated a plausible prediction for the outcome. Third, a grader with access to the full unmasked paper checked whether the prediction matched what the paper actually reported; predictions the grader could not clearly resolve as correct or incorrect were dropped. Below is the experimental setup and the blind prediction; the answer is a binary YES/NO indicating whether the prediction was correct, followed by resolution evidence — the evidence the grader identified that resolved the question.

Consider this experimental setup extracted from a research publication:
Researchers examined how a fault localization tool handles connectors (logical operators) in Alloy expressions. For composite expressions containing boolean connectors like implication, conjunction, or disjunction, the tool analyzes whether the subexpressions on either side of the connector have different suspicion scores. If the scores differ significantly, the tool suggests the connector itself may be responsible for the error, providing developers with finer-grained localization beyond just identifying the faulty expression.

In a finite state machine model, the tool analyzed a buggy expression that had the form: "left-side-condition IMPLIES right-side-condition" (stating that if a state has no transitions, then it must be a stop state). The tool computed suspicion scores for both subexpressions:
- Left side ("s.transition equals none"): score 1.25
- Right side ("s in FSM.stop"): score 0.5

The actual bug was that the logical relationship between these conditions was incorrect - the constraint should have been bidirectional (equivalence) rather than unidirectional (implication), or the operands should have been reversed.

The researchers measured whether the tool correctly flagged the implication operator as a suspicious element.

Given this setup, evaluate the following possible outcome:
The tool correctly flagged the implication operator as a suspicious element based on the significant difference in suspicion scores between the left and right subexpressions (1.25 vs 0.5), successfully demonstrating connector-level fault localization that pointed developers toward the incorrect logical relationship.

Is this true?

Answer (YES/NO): YES